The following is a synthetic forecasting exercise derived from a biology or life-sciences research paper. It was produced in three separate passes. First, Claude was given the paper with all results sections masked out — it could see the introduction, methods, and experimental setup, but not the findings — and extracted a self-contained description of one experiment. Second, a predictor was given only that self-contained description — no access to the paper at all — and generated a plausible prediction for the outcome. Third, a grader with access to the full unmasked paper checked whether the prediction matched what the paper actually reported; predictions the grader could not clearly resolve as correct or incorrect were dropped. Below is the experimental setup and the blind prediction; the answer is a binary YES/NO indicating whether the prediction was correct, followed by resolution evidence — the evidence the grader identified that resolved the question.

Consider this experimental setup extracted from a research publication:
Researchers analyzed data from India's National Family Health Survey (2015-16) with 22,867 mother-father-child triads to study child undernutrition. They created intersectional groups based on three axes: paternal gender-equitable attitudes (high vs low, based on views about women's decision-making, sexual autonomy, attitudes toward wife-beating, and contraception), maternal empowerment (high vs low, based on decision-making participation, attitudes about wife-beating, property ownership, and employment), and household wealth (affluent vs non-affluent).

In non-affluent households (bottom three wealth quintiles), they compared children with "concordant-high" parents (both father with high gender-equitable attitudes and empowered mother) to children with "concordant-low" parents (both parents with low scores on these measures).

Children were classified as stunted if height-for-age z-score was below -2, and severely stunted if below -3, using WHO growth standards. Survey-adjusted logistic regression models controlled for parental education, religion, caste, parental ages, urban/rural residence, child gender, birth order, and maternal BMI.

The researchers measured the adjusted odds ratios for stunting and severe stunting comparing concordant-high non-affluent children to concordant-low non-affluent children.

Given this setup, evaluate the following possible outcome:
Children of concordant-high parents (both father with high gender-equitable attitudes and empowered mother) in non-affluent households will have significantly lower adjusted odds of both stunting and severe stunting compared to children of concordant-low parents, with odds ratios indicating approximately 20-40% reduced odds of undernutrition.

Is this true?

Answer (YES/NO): YES